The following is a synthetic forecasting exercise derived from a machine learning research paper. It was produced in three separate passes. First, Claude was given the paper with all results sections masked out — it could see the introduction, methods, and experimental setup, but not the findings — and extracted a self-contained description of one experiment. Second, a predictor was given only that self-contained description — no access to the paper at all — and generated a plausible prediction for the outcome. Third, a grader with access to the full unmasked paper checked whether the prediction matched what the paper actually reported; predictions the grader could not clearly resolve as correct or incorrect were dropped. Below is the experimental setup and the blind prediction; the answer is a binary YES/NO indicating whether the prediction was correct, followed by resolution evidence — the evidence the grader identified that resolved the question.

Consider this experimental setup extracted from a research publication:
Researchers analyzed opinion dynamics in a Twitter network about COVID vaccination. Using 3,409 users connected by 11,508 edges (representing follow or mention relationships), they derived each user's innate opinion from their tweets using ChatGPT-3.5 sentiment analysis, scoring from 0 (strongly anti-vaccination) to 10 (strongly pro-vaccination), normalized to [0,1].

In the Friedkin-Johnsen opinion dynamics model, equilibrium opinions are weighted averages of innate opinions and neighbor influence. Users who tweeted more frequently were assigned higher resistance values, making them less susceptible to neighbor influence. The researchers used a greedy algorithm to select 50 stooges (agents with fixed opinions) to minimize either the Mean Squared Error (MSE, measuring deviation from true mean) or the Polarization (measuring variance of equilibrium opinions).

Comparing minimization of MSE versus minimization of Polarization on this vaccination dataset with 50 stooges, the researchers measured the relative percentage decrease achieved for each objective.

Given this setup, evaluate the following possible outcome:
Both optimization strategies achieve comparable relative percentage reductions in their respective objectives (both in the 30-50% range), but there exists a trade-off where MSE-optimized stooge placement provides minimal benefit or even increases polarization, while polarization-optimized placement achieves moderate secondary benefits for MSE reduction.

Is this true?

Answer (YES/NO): NO